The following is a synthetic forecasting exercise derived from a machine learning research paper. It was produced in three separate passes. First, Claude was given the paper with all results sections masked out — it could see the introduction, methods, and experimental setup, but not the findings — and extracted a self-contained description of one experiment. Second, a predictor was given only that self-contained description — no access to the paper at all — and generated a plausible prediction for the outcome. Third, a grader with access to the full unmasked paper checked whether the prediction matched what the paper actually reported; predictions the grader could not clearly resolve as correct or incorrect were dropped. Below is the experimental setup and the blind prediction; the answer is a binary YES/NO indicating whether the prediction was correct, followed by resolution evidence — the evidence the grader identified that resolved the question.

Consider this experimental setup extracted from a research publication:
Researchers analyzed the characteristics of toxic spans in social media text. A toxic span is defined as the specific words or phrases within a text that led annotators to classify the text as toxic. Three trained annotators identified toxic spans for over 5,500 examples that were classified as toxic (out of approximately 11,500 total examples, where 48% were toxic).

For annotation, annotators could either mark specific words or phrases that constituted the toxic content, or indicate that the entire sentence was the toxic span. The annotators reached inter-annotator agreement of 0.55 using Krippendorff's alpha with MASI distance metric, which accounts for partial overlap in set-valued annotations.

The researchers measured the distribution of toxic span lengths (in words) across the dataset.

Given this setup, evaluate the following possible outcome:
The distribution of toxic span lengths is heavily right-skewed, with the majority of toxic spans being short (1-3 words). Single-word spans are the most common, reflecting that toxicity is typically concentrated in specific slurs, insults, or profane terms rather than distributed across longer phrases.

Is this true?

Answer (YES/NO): YES